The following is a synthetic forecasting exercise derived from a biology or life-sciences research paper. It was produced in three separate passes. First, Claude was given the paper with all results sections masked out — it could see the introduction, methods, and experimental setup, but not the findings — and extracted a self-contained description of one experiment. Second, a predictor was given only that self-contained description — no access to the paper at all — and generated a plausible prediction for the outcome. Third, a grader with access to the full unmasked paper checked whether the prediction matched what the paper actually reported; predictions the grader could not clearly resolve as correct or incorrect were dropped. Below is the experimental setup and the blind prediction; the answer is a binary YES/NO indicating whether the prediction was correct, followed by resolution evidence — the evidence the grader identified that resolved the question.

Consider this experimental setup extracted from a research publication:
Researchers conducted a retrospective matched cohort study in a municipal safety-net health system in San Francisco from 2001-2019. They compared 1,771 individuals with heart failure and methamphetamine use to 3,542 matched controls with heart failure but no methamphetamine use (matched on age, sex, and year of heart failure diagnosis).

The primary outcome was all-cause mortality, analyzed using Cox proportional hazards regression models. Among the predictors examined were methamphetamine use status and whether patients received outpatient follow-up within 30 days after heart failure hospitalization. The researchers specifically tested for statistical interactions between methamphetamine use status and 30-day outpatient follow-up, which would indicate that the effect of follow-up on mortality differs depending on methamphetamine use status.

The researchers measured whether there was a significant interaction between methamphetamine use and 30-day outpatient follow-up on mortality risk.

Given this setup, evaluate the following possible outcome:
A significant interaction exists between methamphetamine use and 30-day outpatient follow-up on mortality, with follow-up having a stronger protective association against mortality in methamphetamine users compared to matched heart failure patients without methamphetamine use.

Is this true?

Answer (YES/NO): NO